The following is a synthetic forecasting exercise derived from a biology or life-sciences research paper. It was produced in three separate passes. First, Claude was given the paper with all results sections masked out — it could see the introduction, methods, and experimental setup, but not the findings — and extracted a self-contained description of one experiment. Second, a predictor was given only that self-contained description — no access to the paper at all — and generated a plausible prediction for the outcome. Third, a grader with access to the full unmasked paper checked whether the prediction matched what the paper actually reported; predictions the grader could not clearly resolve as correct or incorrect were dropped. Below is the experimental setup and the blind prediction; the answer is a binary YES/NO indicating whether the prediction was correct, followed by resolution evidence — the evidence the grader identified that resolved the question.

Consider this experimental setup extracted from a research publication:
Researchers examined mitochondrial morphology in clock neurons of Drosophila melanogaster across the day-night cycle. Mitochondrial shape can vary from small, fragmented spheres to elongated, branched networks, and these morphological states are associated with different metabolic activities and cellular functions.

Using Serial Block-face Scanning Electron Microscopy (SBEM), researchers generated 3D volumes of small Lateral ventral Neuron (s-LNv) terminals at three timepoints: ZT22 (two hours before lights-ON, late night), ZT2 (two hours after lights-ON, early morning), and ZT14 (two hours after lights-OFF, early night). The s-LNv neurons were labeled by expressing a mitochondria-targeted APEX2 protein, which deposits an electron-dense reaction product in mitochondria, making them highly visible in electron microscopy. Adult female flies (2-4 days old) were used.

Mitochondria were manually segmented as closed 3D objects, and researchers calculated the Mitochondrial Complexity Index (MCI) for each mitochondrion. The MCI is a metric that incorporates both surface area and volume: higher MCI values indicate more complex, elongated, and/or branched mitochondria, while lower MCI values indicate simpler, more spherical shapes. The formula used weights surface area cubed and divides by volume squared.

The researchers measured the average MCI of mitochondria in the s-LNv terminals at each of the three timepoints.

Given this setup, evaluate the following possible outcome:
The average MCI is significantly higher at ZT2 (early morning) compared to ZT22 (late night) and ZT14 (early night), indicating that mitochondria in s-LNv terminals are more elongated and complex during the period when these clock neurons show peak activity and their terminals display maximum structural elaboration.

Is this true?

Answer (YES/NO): NO